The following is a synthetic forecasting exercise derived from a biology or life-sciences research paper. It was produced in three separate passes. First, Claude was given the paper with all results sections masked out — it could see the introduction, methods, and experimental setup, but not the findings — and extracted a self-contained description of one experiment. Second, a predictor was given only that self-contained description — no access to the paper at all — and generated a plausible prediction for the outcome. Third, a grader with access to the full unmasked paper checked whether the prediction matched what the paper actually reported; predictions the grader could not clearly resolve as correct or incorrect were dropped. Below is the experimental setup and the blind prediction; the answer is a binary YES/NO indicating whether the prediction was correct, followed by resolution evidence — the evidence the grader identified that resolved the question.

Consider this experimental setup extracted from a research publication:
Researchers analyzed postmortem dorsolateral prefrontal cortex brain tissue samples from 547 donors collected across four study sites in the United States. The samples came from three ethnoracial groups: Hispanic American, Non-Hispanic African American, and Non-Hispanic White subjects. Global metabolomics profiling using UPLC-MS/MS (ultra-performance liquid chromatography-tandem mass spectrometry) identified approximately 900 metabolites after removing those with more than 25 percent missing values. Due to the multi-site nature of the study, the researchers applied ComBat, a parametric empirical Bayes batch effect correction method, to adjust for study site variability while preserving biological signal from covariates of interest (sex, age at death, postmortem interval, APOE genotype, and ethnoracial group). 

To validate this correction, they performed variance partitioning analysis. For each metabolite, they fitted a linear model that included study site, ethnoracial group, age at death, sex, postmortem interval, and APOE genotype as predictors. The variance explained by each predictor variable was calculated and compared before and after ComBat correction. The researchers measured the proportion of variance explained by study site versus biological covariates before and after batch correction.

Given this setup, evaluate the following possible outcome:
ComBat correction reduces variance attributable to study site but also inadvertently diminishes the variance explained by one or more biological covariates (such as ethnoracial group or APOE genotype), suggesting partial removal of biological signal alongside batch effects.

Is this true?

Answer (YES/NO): NO